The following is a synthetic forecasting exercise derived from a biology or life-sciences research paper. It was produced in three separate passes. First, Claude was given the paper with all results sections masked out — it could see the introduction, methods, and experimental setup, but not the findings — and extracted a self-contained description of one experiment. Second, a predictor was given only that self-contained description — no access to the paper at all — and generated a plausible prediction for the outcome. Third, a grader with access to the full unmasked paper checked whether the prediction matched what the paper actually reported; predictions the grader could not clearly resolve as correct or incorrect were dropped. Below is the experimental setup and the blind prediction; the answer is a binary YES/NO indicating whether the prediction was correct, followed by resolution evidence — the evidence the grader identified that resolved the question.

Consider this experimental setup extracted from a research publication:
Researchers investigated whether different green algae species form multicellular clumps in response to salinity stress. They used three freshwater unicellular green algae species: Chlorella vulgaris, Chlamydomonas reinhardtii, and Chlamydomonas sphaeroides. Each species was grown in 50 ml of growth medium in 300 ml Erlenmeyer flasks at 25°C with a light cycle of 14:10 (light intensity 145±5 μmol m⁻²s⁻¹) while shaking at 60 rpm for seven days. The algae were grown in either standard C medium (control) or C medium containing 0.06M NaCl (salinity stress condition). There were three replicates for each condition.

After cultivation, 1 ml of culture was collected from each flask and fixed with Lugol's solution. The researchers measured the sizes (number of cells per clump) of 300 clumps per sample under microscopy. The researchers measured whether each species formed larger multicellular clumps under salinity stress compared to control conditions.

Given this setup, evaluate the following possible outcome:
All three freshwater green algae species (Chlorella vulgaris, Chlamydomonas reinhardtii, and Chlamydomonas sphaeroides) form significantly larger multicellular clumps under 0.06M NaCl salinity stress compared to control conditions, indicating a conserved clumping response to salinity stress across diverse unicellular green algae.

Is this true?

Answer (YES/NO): NO